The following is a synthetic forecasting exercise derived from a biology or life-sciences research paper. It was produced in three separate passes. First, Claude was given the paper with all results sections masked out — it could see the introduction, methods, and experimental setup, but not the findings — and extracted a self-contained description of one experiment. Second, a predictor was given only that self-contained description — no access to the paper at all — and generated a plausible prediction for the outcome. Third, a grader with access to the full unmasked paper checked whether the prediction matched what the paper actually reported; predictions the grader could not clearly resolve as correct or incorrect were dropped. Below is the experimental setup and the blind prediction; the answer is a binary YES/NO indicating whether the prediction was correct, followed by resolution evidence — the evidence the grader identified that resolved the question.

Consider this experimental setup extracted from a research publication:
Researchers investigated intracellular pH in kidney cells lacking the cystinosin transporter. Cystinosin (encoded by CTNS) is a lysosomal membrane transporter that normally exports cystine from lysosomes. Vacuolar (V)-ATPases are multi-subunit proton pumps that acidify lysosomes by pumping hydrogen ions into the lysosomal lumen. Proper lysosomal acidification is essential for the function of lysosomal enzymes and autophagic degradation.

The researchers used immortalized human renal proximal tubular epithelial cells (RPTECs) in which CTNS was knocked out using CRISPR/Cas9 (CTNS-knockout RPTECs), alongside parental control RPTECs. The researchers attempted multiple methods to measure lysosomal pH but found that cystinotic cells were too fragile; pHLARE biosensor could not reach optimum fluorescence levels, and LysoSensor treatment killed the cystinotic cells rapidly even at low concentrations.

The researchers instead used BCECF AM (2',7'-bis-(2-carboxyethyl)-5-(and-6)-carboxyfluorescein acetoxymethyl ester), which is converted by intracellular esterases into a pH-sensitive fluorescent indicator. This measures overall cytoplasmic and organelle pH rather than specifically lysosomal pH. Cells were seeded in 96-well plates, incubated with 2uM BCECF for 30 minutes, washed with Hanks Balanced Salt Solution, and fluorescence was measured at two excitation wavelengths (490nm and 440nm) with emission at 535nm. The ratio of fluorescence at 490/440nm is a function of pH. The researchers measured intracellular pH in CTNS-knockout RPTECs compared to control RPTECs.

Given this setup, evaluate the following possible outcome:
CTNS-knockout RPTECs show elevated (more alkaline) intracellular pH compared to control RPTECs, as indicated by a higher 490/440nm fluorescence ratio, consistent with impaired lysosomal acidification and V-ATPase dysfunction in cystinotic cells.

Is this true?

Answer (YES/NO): YES